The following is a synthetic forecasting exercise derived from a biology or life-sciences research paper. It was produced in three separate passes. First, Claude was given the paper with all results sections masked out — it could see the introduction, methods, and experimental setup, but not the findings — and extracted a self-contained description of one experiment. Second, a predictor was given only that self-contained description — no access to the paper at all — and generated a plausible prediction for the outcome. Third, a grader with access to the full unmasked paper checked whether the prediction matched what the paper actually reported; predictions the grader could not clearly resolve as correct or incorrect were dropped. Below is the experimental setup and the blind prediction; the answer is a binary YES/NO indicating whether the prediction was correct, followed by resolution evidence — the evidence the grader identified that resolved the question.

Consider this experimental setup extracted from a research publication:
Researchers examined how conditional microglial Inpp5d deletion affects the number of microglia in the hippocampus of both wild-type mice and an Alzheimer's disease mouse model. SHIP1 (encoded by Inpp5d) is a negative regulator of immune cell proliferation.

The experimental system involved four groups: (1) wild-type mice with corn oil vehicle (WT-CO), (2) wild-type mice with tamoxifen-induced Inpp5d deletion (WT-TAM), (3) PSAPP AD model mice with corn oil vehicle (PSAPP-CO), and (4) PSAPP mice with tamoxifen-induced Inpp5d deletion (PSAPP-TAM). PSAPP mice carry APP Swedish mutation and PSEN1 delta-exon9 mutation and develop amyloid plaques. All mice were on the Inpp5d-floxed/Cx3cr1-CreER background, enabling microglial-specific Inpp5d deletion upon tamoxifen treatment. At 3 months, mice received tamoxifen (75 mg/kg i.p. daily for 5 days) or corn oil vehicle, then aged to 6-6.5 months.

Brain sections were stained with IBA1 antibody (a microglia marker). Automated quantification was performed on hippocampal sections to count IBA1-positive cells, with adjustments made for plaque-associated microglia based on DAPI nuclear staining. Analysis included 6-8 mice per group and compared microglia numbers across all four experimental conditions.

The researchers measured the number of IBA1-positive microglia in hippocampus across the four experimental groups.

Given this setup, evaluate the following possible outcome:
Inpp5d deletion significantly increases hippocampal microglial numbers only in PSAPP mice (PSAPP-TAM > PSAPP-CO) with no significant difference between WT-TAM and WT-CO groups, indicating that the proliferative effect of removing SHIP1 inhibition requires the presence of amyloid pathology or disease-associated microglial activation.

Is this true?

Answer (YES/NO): NO